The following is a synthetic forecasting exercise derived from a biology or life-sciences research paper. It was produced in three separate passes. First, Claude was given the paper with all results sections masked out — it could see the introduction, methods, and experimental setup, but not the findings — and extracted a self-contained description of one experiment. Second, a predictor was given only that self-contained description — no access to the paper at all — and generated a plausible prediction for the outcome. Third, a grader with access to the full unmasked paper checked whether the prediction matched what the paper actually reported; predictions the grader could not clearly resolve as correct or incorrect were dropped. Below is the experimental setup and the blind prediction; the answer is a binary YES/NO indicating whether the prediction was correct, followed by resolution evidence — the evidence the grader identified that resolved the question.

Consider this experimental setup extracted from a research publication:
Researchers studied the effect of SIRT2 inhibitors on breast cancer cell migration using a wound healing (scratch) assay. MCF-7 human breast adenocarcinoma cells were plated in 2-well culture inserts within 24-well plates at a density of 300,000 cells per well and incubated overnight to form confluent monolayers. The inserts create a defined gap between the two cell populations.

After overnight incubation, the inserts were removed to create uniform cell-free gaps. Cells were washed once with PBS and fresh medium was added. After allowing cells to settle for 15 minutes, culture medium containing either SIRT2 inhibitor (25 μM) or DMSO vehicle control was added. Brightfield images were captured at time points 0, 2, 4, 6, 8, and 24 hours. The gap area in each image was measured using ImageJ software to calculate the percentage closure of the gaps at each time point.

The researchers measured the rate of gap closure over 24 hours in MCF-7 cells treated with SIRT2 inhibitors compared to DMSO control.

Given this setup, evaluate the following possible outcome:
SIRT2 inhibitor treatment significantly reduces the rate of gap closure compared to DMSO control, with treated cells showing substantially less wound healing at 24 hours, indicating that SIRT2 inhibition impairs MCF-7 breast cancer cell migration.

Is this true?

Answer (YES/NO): YES